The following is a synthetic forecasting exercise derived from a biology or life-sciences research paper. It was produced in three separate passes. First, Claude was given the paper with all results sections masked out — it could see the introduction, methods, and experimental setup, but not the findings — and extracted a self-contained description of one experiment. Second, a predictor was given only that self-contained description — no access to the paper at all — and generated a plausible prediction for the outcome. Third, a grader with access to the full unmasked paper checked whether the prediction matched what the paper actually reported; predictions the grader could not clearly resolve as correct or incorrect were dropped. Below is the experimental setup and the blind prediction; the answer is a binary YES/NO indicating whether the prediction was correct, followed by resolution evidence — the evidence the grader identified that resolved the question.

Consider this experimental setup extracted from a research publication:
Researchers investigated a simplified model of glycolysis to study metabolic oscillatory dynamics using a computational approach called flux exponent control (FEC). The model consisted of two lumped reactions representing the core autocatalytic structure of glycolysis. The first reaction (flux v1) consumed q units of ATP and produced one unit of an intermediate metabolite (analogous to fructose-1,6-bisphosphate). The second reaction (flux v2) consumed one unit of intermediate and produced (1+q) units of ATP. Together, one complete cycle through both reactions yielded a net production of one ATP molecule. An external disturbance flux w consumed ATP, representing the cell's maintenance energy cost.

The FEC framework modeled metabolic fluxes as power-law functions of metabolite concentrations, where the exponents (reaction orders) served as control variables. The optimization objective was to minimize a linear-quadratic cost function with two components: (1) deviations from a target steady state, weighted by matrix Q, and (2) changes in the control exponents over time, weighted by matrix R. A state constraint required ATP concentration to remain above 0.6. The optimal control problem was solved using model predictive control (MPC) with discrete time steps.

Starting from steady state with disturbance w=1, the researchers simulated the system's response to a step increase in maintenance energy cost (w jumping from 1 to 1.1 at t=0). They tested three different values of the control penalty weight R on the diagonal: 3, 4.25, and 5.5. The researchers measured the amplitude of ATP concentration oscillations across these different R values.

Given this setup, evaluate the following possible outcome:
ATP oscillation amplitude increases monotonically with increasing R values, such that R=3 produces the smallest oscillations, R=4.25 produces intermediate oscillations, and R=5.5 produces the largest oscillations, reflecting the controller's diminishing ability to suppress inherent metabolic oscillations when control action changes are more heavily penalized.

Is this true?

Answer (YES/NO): YES